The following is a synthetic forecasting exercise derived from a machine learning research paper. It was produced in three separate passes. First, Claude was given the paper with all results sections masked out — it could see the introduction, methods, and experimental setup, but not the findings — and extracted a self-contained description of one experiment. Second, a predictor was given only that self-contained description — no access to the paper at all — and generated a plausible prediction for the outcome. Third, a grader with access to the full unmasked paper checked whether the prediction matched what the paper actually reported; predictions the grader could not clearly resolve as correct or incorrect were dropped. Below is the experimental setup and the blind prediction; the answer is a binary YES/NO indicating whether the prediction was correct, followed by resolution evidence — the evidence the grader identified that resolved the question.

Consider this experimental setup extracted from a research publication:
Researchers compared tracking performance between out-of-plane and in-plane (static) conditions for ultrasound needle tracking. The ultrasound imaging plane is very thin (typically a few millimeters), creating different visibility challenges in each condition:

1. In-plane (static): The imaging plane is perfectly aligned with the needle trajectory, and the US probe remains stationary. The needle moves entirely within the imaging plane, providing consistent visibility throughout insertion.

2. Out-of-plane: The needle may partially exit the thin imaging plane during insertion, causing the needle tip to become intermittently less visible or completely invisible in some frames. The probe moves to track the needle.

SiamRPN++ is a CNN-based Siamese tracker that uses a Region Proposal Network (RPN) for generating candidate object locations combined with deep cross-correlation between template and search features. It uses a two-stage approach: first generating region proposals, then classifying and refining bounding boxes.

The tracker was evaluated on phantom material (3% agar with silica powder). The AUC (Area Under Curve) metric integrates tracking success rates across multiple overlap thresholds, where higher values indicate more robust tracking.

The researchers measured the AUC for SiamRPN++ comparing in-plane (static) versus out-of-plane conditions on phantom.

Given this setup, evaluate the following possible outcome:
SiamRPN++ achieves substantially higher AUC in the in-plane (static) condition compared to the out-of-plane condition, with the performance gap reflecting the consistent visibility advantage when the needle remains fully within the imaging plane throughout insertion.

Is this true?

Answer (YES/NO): NO